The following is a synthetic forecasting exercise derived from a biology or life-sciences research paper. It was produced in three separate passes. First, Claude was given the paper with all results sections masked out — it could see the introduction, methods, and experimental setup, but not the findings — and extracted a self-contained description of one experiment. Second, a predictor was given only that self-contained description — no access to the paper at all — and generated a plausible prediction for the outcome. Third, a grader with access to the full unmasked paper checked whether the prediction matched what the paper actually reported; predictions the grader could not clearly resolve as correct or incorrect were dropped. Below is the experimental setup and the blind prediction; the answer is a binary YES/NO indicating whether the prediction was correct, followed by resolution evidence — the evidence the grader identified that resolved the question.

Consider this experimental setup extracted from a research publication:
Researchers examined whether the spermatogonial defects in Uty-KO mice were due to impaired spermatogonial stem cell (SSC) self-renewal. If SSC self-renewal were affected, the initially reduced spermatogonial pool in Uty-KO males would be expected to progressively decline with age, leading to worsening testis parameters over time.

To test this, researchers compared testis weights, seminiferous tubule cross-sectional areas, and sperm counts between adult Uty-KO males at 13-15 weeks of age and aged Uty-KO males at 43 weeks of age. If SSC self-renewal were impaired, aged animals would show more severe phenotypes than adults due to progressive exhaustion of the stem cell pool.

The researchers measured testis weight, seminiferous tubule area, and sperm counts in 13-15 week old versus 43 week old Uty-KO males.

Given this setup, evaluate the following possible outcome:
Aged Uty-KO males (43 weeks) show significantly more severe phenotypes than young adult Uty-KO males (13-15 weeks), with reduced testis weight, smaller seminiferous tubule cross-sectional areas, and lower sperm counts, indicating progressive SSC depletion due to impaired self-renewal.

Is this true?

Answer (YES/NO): NO